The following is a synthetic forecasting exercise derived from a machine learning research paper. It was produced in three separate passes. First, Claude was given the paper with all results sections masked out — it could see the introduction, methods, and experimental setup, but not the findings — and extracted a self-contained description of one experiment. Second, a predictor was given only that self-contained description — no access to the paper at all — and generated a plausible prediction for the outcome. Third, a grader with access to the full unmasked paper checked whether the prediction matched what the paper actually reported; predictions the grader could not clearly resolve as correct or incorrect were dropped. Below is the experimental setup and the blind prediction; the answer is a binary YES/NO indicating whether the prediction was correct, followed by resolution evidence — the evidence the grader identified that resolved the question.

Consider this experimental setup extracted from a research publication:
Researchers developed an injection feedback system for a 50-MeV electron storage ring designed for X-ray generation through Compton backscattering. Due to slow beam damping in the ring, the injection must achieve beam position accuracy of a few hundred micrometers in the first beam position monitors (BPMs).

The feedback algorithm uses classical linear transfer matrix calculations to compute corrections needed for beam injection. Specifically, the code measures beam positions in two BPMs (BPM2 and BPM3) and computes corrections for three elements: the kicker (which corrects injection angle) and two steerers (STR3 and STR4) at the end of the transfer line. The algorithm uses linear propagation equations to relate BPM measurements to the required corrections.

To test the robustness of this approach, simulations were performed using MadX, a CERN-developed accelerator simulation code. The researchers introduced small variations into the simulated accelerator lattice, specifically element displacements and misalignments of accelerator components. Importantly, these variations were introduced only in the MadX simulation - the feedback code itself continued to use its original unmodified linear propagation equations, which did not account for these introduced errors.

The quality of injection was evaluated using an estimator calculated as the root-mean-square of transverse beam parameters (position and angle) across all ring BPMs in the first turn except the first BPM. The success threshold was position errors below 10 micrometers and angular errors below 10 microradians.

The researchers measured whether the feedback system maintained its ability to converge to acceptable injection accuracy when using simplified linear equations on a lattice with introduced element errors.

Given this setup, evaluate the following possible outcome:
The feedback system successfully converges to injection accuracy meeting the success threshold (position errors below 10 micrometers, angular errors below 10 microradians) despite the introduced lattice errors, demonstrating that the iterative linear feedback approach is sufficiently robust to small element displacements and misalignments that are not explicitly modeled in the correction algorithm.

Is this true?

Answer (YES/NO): YES